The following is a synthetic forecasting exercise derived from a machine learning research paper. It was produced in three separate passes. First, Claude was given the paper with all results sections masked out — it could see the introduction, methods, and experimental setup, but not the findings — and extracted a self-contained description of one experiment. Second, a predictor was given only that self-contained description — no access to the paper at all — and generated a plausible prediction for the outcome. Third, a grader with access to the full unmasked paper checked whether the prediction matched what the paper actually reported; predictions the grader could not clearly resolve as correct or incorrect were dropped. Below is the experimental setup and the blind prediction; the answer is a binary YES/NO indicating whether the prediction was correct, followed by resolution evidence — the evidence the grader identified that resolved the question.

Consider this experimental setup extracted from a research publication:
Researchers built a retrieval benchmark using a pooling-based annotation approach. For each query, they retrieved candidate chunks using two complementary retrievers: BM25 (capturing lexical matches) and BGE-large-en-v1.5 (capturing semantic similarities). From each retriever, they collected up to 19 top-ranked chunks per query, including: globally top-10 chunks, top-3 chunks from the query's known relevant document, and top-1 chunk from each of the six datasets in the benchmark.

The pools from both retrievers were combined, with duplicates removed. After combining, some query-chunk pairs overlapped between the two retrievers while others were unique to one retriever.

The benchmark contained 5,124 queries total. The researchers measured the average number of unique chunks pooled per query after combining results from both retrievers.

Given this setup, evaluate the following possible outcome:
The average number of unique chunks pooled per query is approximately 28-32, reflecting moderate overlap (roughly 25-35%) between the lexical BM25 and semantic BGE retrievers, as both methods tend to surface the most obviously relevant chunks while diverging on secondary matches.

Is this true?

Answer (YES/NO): NO